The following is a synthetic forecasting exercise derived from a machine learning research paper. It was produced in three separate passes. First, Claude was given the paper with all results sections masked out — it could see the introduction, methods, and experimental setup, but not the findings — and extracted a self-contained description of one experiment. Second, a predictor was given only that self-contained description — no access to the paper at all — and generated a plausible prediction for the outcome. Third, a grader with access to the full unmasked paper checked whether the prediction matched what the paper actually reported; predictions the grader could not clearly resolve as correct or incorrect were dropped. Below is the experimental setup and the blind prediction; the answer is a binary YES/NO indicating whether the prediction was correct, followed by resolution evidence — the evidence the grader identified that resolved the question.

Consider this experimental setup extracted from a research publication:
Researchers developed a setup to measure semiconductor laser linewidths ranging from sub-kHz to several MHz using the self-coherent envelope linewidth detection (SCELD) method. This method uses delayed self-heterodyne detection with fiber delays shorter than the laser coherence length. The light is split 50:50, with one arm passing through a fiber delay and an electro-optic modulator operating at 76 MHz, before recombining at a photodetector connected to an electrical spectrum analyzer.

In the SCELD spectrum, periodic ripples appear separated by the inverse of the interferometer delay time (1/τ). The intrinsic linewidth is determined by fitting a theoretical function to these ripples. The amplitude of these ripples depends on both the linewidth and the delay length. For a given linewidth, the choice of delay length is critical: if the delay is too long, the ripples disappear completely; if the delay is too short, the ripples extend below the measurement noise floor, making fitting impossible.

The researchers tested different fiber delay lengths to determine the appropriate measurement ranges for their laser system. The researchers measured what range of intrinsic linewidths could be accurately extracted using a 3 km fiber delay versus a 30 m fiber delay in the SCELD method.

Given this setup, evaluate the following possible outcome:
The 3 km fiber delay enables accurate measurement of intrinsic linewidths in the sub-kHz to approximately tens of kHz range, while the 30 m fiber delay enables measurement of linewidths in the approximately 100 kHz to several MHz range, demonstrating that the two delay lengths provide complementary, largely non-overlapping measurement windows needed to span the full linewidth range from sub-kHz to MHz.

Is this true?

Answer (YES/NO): NO